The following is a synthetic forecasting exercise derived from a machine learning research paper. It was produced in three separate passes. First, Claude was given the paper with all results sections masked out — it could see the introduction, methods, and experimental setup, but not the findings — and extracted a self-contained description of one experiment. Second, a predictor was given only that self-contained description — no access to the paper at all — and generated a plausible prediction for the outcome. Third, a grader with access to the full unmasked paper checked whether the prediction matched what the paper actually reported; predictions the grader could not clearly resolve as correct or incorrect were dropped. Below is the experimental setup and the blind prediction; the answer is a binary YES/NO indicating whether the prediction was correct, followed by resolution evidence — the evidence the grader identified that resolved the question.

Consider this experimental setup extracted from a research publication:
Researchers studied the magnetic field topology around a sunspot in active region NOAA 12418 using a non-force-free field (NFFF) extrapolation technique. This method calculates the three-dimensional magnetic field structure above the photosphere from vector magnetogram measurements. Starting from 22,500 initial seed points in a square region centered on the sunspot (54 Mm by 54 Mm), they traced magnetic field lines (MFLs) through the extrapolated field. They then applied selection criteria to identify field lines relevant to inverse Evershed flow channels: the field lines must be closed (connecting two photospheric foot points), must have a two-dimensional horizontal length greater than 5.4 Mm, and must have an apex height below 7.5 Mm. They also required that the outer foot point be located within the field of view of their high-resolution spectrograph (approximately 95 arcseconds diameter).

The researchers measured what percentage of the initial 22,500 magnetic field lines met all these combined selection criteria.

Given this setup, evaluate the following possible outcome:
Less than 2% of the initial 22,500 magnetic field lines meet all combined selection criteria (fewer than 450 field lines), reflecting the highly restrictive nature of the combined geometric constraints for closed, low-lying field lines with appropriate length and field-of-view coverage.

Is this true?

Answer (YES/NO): NO